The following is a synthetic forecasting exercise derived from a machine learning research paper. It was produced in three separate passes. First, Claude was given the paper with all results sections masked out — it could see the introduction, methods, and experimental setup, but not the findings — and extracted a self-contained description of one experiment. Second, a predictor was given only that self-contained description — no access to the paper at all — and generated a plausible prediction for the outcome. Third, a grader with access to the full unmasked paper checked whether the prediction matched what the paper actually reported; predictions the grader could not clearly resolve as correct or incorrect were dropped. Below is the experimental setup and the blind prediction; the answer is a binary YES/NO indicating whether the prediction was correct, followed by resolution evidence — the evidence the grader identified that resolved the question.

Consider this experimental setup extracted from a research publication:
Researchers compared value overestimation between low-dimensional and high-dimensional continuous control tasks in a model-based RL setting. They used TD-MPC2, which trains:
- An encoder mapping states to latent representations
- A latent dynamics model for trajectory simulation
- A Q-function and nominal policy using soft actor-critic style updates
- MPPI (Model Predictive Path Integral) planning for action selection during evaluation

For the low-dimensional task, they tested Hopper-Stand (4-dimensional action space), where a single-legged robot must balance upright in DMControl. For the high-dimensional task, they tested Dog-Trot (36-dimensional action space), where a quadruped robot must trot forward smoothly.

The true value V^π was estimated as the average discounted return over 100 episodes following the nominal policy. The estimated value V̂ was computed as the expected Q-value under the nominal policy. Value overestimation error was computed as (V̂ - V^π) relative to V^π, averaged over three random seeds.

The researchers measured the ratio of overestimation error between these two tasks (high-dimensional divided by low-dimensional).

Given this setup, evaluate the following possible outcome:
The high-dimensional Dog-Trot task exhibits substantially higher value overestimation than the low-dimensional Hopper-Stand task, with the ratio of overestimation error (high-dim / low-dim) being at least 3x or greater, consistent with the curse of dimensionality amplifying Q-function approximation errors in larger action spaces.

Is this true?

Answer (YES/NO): YES